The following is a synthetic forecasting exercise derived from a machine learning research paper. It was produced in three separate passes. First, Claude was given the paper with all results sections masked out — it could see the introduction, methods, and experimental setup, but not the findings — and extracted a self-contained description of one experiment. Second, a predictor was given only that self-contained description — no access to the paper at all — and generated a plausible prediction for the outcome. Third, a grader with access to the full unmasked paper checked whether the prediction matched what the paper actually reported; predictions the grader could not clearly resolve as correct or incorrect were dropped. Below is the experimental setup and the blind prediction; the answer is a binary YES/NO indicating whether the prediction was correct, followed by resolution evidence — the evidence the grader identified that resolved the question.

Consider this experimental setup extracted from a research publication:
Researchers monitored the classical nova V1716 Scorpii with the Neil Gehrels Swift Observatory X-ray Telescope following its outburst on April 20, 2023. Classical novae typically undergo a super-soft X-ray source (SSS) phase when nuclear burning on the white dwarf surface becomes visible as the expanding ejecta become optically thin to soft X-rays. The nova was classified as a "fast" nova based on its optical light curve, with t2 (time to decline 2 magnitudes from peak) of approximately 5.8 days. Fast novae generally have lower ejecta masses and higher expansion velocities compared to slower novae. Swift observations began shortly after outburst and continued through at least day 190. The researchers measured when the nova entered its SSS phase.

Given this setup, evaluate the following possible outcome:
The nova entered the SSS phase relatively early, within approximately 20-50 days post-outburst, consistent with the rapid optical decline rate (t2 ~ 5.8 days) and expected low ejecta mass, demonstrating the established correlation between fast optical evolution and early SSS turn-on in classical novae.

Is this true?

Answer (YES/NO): NO